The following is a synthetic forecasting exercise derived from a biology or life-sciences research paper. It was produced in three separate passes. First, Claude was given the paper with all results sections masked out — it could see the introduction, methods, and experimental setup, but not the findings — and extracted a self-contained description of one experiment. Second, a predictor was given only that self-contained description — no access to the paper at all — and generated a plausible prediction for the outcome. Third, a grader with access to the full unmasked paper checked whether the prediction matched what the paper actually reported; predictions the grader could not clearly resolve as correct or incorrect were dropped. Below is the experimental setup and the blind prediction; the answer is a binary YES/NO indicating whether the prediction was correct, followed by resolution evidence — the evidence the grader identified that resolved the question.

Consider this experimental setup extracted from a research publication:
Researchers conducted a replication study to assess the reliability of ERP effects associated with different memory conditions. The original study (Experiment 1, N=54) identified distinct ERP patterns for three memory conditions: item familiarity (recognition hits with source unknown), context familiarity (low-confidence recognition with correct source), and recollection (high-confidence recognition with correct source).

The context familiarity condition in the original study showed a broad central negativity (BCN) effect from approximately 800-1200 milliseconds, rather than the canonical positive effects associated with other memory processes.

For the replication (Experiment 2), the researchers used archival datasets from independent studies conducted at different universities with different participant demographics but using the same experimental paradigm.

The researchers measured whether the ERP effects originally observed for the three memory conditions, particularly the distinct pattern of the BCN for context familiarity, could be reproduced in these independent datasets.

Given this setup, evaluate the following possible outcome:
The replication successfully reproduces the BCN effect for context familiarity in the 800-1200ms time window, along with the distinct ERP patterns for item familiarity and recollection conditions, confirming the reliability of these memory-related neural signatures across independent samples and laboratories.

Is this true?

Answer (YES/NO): YES